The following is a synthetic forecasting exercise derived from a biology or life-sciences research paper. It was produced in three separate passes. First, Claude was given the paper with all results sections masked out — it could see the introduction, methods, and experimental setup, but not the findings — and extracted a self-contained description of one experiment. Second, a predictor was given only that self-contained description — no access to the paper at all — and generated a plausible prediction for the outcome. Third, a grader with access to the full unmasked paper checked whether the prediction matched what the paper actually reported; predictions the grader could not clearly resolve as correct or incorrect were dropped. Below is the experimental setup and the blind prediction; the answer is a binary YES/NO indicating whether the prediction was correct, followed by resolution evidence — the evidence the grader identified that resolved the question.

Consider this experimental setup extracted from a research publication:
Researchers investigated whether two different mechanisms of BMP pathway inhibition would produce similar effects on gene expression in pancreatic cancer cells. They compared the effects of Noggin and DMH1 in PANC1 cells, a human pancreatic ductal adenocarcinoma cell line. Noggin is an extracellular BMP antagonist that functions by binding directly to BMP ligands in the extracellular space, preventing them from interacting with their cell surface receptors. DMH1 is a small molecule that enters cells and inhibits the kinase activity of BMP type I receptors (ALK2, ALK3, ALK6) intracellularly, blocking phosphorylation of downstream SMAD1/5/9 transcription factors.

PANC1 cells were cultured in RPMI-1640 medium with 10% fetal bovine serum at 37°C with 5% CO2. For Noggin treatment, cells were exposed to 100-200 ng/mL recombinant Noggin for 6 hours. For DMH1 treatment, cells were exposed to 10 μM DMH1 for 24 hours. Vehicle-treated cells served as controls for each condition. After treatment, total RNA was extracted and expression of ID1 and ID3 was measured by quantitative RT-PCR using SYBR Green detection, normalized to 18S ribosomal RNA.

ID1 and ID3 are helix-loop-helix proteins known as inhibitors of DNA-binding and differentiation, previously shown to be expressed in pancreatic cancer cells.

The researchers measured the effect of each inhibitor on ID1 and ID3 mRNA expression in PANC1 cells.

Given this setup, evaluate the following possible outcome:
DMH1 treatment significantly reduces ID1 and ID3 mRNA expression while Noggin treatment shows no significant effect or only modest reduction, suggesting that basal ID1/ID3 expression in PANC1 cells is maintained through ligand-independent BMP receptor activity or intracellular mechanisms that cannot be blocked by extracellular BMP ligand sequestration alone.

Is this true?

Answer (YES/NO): NO